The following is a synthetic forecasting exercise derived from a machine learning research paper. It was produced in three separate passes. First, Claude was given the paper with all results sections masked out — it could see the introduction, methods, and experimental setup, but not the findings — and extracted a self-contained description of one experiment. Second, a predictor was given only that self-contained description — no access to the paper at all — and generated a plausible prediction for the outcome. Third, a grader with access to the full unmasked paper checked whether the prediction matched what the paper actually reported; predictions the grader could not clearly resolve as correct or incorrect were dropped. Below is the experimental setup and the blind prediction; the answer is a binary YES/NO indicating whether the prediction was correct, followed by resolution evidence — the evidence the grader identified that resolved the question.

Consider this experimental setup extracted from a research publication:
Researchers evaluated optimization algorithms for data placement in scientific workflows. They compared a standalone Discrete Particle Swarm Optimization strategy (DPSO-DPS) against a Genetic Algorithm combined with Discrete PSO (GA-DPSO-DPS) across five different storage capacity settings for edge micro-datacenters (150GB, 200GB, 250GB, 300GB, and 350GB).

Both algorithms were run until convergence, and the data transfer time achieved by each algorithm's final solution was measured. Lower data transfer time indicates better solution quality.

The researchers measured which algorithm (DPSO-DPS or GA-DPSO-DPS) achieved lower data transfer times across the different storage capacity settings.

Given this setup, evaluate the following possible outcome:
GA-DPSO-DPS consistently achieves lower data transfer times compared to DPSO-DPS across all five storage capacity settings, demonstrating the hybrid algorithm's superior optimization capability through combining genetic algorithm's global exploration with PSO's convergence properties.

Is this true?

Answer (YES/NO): YES